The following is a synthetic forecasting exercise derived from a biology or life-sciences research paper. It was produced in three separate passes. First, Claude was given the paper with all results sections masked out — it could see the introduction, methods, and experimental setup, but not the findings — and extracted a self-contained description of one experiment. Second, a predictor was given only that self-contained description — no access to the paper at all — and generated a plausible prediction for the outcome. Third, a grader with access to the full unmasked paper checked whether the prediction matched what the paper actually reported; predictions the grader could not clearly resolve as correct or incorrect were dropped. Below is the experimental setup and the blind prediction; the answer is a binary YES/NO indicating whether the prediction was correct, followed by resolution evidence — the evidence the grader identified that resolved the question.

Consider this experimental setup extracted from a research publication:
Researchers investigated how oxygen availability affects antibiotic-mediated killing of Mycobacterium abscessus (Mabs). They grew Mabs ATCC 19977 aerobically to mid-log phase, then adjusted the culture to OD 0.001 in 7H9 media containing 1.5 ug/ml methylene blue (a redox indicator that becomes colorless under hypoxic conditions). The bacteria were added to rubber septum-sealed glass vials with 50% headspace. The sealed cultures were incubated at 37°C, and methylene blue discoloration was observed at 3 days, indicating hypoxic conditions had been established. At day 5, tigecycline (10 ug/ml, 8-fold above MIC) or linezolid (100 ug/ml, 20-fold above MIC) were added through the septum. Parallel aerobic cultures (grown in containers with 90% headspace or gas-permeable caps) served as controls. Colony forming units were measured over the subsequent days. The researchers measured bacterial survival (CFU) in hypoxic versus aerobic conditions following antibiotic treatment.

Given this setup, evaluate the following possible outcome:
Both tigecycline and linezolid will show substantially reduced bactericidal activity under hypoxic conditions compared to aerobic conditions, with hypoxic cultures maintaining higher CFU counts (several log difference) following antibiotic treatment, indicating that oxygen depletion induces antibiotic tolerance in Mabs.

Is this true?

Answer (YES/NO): YES